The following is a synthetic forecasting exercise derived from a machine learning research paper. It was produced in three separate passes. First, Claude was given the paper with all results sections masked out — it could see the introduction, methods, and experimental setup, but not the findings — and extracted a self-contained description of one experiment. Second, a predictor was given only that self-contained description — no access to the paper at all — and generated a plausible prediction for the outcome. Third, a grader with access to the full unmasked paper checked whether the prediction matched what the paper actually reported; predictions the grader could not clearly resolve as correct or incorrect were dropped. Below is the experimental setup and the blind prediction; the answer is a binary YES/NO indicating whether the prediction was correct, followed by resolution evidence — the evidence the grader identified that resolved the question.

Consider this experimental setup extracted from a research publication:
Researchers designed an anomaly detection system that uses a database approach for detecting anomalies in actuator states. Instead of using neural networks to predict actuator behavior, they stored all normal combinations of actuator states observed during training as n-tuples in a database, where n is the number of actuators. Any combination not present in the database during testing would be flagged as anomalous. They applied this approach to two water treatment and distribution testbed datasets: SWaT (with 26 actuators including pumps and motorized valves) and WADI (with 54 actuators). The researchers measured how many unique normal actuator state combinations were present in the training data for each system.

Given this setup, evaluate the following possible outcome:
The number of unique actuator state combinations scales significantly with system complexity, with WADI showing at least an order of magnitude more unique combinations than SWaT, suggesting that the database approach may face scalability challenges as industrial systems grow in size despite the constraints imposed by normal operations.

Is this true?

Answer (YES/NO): NO